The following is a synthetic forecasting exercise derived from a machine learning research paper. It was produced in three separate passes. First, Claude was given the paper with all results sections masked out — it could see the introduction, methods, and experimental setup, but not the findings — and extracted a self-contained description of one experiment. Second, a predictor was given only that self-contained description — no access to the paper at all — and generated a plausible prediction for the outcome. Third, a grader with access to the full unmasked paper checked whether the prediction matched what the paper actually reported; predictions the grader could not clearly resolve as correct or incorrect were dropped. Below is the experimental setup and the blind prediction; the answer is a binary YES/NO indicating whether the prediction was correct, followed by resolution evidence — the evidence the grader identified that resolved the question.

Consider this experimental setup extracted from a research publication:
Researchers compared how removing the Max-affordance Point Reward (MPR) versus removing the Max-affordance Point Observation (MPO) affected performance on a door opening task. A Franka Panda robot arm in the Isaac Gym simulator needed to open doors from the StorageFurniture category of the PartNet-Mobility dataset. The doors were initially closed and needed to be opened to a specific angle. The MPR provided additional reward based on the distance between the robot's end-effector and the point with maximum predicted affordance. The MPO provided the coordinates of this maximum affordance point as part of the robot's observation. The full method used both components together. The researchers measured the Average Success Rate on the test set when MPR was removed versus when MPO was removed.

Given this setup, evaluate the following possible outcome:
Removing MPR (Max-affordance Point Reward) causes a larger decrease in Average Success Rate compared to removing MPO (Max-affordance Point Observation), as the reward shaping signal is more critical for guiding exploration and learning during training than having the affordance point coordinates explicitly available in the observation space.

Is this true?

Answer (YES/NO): YES